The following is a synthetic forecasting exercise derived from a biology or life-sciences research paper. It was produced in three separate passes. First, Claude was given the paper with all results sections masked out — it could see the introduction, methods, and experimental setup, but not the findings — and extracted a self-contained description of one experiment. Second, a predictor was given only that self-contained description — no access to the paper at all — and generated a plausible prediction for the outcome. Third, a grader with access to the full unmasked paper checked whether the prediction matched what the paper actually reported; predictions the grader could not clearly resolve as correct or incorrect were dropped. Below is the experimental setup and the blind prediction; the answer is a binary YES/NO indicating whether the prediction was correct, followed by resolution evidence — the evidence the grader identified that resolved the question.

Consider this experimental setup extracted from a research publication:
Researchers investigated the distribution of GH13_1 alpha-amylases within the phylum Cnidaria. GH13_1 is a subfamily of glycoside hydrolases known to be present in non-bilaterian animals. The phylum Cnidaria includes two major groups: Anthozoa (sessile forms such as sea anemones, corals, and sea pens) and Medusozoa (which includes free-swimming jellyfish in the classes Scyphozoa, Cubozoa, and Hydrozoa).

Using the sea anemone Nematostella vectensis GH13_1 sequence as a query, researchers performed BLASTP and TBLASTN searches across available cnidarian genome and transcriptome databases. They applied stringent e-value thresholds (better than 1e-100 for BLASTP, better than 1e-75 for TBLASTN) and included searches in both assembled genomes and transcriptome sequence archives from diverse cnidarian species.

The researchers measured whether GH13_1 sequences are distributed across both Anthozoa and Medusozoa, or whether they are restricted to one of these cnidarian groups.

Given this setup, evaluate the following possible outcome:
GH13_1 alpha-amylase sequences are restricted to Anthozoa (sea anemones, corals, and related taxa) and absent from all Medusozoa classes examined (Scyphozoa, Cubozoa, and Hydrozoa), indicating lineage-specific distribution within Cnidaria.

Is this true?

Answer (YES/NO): YES